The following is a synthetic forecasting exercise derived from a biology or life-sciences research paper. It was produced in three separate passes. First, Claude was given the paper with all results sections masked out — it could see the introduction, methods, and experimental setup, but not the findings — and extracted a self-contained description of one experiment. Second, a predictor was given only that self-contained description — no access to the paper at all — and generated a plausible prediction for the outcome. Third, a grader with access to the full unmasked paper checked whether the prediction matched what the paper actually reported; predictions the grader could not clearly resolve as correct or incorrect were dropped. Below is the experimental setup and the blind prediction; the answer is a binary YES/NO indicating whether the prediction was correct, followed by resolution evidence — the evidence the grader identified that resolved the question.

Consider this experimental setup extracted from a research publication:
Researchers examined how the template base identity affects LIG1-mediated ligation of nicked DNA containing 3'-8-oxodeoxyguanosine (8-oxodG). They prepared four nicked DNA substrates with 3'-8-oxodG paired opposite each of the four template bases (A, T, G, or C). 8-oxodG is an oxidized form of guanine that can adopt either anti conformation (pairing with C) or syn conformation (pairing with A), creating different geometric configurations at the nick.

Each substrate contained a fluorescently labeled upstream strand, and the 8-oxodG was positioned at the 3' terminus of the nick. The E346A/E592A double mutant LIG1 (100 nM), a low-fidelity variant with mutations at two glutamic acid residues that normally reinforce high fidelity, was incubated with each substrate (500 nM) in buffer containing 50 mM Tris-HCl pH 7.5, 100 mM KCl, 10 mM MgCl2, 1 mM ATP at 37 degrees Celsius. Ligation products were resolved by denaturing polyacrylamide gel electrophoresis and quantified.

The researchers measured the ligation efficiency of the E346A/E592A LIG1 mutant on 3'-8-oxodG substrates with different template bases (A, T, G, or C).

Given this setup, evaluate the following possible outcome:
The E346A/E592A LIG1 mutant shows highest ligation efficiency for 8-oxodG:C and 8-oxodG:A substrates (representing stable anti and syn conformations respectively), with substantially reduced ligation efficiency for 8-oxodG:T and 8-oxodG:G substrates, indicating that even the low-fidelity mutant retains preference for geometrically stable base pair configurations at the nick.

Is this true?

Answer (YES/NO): YES